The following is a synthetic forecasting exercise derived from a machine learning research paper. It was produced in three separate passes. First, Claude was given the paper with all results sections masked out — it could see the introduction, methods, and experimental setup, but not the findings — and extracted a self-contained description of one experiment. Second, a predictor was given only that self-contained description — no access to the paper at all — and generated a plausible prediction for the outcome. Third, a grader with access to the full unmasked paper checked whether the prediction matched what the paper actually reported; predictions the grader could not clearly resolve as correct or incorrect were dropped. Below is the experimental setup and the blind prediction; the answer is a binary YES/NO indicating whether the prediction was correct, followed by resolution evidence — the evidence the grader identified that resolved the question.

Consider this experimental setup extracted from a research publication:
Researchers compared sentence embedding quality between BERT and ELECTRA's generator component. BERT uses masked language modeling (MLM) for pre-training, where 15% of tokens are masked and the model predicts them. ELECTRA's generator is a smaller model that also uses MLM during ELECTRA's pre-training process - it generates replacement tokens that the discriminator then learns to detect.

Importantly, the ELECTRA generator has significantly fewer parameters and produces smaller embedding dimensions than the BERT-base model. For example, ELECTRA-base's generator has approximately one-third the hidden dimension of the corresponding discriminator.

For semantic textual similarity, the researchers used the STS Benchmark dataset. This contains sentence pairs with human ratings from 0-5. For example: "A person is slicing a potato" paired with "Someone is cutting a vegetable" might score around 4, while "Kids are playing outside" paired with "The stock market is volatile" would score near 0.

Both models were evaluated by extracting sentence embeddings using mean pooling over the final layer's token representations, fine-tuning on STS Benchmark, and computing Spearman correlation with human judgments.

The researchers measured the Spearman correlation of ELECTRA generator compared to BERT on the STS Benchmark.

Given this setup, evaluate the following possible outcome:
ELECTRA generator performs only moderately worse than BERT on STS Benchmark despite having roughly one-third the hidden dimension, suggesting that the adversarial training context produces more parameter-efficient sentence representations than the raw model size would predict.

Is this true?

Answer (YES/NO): NO